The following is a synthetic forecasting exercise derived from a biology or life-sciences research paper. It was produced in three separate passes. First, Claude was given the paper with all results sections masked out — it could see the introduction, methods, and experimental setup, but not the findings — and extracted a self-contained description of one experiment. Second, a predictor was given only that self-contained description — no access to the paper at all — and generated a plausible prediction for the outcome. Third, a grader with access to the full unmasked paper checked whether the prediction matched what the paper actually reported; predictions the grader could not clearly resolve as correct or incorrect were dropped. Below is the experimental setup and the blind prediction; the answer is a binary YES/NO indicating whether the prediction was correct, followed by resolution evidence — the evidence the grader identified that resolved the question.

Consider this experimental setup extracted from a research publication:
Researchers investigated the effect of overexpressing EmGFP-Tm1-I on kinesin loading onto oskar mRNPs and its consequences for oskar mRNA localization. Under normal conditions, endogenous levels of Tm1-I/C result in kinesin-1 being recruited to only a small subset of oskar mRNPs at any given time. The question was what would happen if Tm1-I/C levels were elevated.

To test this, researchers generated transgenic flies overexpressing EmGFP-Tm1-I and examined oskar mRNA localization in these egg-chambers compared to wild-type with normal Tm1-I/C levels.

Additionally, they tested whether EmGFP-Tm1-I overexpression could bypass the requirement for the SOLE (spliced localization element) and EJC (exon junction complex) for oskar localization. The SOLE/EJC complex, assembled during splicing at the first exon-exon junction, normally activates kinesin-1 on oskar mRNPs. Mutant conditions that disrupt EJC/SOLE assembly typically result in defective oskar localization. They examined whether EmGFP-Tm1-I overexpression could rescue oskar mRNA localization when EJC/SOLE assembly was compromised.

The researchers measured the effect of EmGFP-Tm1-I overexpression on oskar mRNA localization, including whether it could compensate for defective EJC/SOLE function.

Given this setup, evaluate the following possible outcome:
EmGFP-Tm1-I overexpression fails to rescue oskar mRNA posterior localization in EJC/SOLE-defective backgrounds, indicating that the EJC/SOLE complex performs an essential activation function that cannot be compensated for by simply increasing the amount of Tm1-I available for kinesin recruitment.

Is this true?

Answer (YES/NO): YES